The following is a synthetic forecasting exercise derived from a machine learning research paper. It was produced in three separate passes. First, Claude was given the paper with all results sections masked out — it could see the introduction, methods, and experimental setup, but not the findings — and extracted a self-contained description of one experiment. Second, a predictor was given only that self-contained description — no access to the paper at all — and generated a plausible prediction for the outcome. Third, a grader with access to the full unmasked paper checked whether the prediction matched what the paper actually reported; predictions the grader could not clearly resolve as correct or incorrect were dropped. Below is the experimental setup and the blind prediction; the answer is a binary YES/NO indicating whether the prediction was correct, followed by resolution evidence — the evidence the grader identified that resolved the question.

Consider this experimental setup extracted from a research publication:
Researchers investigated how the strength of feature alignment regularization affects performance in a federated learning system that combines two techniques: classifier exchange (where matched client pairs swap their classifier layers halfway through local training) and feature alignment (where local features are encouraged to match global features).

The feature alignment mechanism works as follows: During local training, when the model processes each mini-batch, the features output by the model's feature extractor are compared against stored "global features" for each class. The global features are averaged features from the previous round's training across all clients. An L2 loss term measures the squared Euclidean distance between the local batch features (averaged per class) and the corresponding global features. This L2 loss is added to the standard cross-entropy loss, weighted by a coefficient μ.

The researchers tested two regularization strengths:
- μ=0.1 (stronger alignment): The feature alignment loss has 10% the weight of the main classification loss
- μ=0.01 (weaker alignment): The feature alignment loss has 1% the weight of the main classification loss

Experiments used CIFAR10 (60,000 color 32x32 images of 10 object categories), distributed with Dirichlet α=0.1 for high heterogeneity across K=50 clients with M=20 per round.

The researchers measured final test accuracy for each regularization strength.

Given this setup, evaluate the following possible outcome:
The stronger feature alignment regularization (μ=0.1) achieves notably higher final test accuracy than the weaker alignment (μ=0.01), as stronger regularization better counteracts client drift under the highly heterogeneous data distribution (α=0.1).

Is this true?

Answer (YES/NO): NO